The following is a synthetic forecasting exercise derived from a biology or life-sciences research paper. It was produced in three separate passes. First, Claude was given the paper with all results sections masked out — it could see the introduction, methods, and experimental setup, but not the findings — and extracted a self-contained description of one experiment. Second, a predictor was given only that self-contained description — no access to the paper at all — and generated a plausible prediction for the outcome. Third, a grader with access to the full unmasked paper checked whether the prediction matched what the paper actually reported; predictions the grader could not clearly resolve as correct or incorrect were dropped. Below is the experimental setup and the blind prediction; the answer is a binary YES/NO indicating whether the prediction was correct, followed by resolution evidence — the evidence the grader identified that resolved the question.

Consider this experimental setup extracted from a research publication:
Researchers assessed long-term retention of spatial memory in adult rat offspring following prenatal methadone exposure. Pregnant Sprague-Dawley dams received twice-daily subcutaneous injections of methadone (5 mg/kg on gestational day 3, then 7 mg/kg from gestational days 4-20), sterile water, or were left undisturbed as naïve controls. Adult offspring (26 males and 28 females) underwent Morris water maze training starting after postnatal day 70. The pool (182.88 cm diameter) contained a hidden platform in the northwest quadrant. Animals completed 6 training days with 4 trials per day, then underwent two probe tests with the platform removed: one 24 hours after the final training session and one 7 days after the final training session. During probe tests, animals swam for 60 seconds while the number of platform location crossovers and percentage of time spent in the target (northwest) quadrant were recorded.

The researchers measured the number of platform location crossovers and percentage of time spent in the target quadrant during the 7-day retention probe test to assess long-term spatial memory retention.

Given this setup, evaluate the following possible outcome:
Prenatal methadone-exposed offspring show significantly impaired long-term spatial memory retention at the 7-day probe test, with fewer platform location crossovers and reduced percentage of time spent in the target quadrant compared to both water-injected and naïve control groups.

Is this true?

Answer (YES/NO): NO